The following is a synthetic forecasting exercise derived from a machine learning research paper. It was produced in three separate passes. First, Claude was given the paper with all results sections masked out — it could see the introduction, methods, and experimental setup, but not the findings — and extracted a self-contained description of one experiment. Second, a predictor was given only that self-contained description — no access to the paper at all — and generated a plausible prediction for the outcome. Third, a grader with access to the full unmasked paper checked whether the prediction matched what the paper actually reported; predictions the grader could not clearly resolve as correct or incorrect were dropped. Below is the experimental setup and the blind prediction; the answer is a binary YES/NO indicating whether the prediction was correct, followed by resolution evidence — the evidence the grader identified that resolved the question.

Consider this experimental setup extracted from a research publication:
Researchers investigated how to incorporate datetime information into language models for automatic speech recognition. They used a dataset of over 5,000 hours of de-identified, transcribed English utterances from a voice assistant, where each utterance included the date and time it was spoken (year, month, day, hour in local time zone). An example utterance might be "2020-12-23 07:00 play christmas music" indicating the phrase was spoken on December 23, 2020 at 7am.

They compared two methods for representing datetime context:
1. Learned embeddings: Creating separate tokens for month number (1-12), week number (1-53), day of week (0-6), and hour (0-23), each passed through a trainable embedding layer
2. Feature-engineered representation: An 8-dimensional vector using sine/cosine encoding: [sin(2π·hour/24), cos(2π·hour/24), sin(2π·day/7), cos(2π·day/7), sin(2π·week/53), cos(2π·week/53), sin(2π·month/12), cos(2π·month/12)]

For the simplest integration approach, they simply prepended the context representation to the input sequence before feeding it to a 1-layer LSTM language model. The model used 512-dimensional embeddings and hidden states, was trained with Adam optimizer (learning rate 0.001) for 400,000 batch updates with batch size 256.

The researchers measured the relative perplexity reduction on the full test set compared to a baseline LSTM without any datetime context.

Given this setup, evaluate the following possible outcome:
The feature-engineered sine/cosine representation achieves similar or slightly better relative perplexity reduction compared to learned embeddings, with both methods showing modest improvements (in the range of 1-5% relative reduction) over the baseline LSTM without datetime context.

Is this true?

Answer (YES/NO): NO